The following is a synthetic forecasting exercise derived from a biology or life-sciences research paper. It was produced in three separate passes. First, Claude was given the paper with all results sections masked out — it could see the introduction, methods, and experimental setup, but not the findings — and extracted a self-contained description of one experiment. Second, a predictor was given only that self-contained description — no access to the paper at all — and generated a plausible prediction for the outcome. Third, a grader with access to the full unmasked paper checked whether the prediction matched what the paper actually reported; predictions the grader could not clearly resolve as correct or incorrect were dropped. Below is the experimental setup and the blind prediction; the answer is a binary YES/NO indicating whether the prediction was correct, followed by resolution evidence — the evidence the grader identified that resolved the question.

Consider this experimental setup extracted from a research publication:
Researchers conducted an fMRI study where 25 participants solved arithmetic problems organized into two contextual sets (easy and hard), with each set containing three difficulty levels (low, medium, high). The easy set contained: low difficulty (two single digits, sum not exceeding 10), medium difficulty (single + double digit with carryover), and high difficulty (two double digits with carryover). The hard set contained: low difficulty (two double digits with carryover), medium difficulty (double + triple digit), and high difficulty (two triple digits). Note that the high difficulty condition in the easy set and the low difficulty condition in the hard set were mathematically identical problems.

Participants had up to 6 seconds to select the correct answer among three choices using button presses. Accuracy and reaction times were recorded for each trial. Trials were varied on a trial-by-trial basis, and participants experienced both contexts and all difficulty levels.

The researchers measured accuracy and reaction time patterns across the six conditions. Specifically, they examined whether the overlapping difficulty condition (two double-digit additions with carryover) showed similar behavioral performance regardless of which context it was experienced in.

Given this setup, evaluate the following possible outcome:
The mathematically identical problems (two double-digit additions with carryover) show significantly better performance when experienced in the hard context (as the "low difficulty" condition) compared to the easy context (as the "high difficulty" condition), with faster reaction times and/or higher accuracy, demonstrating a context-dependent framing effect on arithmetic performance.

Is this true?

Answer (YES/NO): NO